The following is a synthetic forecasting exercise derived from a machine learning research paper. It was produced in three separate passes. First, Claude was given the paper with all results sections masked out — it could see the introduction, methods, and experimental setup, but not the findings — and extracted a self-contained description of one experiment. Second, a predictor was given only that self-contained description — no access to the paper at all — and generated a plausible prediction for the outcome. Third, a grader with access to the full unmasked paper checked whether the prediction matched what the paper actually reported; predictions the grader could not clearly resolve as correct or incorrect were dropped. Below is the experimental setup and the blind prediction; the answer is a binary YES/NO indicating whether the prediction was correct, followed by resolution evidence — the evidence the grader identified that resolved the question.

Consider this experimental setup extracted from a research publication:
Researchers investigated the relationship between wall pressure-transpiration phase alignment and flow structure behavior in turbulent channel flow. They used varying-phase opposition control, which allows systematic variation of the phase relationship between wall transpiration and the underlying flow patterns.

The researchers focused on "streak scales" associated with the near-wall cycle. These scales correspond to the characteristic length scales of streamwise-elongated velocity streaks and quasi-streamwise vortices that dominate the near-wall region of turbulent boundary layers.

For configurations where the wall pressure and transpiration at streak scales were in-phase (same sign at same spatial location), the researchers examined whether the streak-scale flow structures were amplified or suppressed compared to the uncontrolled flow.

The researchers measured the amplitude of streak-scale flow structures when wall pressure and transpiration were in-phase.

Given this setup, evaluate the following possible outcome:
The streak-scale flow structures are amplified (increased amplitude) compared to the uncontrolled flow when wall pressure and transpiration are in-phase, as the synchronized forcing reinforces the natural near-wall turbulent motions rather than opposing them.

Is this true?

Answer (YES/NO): NO